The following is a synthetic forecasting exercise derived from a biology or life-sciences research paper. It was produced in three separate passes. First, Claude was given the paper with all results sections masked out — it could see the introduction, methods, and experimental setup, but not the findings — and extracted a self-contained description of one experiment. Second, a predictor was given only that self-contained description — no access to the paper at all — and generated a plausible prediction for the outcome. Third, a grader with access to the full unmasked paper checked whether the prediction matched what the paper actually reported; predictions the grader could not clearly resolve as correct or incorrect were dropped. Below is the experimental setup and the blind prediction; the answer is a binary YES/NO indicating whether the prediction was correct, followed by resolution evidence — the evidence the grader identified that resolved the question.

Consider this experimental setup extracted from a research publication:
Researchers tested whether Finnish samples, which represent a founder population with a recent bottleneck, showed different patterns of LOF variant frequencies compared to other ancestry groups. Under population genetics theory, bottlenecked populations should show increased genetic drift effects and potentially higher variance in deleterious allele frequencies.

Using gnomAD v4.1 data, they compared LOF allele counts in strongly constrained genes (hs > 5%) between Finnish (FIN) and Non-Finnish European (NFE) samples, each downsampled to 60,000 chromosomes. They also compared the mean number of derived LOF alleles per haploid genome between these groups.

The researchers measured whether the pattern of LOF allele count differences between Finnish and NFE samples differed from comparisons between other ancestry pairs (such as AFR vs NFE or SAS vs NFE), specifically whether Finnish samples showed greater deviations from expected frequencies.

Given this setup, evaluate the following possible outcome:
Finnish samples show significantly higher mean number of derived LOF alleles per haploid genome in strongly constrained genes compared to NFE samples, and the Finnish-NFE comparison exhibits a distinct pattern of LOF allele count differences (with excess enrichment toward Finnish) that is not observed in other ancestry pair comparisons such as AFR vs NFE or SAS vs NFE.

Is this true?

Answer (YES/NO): NO